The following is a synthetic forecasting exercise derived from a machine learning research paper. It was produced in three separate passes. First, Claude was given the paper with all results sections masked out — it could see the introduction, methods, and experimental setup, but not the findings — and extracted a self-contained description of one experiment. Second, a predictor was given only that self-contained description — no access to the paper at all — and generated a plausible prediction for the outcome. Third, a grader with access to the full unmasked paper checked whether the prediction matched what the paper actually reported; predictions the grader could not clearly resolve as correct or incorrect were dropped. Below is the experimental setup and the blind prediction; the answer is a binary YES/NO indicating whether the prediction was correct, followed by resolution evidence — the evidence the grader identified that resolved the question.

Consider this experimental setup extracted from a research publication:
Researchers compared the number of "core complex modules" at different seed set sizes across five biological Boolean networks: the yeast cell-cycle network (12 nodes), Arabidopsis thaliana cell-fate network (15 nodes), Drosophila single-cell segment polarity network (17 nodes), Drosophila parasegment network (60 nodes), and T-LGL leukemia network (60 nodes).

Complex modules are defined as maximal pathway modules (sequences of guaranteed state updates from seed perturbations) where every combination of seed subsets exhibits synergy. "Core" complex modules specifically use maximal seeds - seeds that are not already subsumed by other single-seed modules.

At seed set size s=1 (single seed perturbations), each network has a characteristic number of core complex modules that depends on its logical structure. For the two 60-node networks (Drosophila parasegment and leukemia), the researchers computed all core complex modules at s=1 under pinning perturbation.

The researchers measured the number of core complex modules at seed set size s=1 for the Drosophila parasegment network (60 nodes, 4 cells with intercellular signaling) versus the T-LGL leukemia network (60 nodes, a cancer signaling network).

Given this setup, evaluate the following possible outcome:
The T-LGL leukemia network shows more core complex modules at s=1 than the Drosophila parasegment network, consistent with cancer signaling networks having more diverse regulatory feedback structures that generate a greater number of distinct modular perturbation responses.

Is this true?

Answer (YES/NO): YES